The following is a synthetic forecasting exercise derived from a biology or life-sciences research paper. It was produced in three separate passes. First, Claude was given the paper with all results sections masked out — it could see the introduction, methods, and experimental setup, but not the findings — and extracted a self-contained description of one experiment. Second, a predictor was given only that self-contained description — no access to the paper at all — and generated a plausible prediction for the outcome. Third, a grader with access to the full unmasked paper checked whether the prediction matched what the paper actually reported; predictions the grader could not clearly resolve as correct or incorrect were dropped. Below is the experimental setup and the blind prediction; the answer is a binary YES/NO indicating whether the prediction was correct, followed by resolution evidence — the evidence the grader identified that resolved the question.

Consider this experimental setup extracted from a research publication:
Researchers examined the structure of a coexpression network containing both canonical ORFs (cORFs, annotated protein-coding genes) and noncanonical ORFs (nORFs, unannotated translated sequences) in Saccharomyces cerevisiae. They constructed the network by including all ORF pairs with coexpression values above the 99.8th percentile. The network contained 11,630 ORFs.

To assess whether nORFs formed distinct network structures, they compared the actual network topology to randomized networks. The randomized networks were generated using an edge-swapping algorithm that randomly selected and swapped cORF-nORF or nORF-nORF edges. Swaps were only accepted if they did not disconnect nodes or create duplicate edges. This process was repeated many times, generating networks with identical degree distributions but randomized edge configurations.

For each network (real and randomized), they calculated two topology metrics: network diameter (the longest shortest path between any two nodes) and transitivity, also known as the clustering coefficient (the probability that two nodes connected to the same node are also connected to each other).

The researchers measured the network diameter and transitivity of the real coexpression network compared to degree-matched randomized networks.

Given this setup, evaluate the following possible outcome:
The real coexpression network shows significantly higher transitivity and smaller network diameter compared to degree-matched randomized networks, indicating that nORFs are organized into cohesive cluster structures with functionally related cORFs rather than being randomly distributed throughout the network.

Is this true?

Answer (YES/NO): NO